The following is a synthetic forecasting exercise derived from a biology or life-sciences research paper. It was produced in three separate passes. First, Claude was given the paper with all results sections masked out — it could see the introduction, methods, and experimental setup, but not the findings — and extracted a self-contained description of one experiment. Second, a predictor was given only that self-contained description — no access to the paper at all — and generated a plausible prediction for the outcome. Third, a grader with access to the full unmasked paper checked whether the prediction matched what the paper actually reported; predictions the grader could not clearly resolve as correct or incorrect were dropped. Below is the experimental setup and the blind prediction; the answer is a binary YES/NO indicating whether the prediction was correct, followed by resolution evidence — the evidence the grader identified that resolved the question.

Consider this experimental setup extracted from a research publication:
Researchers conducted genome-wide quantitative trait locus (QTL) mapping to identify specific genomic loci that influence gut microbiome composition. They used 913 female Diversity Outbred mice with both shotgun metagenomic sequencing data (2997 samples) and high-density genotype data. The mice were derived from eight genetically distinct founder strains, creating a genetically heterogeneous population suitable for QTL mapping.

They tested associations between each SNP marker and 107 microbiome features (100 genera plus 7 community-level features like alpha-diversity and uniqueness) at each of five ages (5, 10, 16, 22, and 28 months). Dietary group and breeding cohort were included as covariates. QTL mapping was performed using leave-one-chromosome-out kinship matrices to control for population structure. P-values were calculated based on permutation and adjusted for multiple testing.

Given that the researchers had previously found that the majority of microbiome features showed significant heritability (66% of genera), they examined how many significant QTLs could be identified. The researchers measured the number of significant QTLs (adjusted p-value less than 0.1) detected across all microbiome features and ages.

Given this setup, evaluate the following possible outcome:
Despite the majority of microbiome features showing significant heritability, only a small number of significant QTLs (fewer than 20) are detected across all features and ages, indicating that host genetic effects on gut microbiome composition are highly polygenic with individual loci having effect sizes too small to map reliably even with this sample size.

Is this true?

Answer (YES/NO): YES